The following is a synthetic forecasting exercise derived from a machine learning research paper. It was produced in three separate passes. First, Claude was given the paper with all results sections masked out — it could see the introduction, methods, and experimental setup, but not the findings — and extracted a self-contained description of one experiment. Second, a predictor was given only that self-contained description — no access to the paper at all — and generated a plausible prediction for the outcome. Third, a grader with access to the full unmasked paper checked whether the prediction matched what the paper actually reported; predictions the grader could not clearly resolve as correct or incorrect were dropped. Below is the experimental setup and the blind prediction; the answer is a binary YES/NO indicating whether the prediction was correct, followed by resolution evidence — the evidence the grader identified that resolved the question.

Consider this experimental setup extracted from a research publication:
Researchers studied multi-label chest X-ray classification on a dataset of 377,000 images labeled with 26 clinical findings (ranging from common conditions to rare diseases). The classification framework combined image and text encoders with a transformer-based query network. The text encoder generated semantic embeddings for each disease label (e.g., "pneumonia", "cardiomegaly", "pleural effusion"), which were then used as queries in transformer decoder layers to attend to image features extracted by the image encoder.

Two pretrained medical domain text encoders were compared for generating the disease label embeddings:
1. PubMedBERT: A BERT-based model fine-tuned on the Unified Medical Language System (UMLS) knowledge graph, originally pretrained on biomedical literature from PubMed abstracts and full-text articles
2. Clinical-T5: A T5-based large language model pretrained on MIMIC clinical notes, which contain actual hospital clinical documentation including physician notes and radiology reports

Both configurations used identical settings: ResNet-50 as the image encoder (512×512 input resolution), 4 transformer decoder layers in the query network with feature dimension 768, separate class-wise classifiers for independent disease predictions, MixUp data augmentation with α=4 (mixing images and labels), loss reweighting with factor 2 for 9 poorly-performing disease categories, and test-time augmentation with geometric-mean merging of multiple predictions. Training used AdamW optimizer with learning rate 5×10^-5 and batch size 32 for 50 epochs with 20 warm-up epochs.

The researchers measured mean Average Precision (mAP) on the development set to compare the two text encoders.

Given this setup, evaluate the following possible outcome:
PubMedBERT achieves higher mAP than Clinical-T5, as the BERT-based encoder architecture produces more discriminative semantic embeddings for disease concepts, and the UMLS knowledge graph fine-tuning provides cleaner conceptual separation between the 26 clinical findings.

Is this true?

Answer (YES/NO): YES